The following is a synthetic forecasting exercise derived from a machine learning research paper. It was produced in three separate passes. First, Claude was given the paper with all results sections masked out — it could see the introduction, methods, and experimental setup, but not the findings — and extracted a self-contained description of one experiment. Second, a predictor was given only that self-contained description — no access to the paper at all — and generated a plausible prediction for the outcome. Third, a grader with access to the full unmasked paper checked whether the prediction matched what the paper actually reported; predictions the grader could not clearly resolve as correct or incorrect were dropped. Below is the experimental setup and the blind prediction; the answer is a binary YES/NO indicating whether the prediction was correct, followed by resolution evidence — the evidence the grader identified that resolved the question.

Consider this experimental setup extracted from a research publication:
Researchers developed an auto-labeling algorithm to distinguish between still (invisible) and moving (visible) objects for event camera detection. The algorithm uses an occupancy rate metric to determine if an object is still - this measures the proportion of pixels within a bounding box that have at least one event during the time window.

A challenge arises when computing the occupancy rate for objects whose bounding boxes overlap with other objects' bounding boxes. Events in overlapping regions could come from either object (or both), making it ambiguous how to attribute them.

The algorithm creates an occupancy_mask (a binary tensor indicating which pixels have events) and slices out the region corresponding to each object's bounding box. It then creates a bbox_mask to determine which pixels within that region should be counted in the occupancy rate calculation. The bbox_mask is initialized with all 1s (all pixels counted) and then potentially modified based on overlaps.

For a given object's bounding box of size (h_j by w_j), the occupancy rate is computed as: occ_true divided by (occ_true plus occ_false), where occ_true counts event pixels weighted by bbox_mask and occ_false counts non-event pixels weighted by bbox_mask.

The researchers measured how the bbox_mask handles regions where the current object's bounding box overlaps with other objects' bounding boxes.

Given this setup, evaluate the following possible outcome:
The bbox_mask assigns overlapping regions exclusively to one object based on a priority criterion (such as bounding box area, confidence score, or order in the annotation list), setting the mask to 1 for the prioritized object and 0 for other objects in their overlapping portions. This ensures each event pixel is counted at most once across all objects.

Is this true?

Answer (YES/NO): NO